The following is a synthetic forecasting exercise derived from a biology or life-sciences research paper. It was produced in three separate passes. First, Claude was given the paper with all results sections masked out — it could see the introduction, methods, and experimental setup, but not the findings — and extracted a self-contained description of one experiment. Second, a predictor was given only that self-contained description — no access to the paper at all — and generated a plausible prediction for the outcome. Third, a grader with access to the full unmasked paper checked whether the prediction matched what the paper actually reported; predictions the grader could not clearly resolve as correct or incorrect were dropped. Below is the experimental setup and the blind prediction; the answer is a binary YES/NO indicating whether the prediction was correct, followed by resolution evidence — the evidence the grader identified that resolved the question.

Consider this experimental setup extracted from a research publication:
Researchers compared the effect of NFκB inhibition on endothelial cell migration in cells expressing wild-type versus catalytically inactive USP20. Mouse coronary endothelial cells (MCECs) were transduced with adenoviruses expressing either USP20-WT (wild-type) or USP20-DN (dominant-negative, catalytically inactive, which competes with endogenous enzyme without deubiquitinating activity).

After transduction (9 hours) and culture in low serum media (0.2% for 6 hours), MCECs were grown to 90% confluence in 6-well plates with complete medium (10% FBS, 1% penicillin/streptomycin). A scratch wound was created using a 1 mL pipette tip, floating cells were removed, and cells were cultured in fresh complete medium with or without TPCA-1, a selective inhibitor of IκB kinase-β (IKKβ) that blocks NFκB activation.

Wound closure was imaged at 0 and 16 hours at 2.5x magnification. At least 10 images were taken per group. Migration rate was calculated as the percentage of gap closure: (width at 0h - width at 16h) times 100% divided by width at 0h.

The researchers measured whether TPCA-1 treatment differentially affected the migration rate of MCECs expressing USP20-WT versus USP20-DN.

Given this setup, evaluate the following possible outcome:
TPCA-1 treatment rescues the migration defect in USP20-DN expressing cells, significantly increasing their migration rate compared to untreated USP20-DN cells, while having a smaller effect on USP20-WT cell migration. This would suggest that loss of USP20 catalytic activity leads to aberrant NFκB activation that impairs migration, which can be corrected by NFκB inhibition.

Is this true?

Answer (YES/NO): NO